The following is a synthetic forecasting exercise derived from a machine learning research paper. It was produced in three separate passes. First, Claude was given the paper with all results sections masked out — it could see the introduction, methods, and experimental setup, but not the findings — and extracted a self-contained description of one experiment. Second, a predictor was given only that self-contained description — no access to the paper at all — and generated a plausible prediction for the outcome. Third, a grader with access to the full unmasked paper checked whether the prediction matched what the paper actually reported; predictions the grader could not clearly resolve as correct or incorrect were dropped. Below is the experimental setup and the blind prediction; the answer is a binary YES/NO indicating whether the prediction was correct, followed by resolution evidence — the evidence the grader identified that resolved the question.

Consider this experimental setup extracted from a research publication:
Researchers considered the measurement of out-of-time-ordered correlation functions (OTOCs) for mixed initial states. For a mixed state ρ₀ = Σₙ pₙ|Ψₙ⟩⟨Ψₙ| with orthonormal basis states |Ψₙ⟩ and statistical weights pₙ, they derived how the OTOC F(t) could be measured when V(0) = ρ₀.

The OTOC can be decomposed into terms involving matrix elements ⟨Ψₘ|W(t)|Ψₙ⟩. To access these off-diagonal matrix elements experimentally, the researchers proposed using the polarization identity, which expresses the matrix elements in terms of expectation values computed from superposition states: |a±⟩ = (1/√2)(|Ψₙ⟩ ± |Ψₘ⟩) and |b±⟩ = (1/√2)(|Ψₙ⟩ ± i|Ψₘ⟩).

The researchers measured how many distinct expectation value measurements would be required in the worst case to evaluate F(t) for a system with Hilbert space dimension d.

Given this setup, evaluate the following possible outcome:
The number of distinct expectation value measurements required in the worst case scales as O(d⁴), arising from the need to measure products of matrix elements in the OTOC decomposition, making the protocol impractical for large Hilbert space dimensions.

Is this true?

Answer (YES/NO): NO